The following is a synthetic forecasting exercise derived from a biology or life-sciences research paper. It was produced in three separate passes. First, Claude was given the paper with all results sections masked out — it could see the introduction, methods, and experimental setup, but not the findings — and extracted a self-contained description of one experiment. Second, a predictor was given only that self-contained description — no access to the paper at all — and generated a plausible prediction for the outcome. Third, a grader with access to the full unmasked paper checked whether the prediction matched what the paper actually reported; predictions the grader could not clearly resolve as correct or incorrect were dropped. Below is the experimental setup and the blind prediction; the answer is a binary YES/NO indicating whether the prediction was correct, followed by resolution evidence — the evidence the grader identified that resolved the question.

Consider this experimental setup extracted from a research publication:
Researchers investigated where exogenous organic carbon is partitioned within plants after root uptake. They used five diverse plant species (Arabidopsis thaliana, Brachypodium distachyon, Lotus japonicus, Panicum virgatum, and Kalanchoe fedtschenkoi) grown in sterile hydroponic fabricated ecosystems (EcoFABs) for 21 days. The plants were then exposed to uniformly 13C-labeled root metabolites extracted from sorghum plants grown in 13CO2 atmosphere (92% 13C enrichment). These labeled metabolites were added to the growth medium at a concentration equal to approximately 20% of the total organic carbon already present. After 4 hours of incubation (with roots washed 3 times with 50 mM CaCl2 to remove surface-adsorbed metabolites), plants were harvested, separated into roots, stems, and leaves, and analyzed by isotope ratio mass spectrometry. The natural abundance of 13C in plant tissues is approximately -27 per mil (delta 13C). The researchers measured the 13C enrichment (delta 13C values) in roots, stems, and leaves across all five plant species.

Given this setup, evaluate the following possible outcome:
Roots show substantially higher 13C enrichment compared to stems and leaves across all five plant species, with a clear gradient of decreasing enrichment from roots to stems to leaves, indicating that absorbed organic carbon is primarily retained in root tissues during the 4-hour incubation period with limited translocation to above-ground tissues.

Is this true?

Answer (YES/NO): YES